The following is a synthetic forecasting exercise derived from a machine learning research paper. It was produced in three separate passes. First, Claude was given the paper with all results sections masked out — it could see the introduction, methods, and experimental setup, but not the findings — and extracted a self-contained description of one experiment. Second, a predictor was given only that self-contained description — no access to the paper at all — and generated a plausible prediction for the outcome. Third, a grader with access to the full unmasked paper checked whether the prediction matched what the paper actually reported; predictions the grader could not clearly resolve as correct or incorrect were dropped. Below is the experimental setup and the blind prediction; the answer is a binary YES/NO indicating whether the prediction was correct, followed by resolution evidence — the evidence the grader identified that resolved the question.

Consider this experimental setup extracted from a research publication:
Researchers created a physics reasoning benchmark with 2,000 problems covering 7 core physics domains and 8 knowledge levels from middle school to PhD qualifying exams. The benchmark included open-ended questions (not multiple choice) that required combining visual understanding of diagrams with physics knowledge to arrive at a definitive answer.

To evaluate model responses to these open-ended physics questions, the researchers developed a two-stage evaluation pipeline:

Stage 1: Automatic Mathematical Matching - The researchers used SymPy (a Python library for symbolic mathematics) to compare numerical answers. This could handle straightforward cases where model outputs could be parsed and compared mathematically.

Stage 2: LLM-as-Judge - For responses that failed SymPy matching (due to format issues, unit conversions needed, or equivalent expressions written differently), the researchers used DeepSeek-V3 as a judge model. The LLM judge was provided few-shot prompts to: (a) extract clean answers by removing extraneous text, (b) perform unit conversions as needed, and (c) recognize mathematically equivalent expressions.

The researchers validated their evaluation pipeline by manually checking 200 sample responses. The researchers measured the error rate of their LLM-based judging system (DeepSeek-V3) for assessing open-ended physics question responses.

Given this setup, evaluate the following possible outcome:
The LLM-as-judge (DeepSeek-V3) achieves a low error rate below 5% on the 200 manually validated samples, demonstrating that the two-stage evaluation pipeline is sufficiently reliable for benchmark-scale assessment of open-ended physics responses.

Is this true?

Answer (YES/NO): YES